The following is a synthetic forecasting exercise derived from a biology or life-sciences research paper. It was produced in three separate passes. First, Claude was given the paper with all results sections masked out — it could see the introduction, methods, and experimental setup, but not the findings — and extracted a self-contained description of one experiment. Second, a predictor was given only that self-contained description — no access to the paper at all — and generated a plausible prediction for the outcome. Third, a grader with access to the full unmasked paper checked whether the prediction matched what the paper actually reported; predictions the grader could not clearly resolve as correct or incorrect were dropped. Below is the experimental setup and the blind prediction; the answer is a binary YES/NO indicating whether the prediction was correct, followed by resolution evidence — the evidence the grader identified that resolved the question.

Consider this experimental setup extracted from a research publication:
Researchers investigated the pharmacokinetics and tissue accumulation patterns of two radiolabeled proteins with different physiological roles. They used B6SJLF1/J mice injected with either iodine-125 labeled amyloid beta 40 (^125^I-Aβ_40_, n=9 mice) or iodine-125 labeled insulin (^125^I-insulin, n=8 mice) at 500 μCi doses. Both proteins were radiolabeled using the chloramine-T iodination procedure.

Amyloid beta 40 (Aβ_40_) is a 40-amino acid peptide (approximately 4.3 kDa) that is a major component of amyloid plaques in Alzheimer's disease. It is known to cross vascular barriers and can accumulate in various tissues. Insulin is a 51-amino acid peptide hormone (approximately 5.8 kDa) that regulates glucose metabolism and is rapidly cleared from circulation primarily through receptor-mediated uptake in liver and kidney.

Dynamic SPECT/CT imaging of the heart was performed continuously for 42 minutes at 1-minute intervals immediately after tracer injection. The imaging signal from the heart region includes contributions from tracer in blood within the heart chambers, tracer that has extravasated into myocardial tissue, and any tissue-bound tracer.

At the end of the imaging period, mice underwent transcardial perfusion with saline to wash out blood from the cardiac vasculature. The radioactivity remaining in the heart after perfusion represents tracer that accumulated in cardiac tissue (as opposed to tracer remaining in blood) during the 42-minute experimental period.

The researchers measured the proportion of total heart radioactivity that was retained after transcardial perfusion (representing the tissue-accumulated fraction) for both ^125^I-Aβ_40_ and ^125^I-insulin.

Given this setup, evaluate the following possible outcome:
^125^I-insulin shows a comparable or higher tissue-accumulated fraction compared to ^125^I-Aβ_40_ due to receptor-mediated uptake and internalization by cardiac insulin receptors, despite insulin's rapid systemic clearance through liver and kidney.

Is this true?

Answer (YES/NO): NO